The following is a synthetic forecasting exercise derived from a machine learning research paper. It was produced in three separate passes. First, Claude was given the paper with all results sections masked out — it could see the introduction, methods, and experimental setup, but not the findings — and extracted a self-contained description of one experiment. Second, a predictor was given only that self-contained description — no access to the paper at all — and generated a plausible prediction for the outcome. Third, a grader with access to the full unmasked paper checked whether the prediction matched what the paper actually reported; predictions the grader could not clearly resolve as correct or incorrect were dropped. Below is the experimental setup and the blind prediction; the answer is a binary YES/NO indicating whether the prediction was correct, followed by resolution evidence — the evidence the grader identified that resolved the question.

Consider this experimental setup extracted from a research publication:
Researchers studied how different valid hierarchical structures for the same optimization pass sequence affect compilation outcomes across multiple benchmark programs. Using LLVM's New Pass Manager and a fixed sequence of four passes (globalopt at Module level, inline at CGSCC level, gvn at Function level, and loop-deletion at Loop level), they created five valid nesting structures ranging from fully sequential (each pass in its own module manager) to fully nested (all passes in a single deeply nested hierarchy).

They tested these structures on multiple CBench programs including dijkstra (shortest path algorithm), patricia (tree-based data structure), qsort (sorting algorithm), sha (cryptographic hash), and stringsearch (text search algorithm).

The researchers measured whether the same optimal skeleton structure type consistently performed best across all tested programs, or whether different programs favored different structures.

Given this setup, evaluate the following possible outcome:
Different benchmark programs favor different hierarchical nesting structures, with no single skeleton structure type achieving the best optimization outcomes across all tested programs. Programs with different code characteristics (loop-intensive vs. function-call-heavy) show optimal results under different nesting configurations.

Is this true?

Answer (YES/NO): YES